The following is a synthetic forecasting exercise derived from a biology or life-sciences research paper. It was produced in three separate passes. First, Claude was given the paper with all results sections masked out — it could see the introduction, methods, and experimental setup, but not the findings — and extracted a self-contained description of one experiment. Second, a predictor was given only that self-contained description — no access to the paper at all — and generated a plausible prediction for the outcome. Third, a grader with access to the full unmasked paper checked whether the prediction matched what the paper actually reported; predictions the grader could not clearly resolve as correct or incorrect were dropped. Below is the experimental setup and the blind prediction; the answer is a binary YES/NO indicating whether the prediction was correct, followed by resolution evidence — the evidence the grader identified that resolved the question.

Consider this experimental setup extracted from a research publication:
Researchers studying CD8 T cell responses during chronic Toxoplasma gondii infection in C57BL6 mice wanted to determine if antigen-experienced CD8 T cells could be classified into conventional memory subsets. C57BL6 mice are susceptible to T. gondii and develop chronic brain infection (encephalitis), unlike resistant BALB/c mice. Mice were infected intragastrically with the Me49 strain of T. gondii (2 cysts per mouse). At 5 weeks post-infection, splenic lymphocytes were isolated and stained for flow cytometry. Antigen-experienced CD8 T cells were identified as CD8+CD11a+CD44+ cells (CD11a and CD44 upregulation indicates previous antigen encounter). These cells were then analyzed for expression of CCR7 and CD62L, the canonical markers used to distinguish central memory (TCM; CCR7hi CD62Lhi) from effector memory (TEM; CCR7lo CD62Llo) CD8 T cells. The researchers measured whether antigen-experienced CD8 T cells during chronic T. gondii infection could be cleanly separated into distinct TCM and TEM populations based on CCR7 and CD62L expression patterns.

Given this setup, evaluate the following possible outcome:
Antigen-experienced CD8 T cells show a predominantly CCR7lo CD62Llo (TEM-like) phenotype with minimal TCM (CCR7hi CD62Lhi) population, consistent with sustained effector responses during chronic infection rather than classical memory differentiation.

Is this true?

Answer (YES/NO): NO